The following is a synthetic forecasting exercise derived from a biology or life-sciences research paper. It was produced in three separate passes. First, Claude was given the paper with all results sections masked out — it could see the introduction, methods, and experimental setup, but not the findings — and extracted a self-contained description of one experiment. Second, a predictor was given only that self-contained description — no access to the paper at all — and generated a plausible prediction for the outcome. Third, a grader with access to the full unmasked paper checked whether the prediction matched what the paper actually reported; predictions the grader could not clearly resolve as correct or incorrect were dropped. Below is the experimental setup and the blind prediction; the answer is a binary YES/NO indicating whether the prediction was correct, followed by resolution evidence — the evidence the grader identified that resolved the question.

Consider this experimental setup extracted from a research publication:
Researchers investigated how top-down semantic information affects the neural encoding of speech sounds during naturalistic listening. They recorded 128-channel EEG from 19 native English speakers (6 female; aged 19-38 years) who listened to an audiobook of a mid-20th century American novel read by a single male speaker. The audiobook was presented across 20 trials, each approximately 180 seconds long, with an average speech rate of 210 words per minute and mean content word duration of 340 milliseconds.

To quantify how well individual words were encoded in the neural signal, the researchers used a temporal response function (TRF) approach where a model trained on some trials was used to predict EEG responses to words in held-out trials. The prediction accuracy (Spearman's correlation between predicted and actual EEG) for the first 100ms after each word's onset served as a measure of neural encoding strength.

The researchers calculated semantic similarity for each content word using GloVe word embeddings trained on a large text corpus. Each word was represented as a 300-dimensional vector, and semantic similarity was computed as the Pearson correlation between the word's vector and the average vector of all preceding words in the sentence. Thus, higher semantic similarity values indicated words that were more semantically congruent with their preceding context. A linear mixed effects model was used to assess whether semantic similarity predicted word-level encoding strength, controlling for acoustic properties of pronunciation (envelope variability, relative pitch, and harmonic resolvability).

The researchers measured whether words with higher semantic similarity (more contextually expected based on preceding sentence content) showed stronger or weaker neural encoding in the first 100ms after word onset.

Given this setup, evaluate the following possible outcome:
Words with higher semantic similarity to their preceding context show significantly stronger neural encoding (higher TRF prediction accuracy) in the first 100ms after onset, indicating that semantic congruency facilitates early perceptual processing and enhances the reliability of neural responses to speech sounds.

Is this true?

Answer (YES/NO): YES